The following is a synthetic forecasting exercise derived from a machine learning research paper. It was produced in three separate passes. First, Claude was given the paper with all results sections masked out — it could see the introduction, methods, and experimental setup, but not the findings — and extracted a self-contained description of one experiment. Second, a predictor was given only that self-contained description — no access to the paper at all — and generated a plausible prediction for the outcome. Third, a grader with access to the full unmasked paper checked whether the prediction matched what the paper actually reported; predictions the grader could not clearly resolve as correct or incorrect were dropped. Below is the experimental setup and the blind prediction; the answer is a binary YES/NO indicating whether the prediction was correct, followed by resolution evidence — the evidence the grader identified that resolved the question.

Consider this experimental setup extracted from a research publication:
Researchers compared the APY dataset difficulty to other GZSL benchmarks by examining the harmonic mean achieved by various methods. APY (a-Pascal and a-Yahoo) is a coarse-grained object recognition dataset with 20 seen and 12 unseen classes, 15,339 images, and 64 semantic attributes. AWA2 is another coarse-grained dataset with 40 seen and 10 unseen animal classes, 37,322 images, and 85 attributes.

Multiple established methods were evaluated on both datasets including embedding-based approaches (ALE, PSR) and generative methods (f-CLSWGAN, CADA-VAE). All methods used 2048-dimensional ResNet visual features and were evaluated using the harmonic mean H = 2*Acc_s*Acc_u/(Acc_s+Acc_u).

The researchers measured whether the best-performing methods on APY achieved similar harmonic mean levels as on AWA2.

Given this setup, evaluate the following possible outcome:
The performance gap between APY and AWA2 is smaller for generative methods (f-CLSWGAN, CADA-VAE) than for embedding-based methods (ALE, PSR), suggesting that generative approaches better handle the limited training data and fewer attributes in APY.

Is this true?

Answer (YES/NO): NO